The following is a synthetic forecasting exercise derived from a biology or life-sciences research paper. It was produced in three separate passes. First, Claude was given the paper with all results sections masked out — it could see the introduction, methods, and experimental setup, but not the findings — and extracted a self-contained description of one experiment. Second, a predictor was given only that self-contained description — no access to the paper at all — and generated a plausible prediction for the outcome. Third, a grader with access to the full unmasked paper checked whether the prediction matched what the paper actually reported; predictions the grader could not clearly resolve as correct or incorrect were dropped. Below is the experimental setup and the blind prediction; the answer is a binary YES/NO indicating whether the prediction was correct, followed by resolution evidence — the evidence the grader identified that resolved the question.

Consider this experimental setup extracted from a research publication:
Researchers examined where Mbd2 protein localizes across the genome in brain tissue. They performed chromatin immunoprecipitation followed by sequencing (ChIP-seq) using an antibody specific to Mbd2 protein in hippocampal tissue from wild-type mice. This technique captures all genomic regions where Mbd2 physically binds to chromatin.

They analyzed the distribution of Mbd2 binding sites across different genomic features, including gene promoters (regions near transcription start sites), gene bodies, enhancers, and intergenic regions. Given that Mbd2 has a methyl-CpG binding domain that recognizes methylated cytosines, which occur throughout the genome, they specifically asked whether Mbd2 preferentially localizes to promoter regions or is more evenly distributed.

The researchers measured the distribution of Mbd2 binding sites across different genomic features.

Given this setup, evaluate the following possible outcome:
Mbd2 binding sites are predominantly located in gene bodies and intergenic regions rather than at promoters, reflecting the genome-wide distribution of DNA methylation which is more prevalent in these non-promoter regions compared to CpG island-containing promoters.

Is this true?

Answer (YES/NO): NO